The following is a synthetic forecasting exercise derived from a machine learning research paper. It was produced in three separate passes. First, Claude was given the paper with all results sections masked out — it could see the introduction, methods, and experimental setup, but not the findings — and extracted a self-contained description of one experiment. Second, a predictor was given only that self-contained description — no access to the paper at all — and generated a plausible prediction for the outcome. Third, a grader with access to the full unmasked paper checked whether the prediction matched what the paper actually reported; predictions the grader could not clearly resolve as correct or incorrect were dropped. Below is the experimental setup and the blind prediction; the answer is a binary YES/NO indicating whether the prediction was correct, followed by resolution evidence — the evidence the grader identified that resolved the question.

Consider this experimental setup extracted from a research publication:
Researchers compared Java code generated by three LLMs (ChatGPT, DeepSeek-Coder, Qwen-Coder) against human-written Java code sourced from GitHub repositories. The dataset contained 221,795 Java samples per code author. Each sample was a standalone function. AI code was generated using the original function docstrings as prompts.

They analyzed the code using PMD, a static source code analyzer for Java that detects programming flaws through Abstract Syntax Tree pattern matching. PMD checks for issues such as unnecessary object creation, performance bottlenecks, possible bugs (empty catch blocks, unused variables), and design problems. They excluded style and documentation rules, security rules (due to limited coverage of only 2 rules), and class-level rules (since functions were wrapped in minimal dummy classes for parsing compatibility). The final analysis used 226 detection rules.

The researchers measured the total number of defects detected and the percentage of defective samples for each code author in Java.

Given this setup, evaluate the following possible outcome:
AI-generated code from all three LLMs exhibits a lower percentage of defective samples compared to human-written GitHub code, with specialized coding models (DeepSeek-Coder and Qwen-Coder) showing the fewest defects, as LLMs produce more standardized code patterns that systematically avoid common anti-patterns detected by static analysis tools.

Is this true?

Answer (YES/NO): NO